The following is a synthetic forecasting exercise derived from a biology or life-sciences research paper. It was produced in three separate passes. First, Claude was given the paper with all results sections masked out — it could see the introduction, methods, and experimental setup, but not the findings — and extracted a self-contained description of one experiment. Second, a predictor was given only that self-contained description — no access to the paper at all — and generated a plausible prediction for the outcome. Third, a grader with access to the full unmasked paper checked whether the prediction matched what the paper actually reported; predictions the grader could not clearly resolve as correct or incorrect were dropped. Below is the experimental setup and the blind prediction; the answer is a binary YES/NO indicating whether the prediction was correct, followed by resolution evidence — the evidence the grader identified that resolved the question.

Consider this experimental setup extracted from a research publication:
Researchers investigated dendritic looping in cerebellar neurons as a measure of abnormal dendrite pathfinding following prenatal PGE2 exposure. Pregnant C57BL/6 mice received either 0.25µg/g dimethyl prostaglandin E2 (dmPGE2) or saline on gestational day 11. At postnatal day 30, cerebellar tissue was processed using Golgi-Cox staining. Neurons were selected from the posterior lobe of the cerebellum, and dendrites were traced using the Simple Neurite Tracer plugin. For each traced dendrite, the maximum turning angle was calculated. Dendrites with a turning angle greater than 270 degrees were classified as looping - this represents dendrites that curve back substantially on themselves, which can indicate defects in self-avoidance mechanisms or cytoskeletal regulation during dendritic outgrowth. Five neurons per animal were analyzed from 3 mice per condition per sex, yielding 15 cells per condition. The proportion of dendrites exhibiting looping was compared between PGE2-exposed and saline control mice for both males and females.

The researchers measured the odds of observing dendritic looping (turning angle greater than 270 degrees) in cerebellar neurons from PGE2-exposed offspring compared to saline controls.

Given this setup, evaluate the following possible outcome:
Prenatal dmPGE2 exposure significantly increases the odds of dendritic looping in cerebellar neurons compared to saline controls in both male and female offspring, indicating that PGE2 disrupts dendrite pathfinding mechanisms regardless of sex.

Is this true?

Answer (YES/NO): YES